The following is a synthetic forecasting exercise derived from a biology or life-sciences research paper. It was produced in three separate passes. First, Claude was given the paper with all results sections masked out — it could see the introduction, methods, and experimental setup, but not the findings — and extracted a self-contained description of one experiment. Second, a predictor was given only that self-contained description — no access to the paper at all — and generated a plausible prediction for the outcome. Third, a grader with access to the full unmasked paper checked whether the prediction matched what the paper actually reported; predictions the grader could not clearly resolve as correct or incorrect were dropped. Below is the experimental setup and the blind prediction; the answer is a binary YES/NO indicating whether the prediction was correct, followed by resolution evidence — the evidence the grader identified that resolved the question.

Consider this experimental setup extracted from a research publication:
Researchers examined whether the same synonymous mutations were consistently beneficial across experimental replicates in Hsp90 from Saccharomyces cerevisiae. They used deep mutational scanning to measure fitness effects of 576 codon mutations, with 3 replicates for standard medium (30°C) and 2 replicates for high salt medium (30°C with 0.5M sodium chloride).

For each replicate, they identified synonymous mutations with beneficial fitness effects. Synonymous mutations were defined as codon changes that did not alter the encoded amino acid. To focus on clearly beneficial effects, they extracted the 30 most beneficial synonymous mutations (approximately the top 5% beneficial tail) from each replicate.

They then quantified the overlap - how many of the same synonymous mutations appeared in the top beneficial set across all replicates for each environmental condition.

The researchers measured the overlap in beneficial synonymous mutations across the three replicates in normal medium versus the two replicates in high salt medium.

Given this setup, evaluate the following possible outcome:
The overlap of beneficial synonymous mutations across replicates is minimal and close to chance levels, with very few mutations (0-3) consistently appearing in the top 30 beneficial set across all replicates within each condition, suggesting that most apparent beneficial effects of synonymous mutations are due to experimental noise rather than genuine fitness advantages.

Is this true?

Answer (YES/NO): NO